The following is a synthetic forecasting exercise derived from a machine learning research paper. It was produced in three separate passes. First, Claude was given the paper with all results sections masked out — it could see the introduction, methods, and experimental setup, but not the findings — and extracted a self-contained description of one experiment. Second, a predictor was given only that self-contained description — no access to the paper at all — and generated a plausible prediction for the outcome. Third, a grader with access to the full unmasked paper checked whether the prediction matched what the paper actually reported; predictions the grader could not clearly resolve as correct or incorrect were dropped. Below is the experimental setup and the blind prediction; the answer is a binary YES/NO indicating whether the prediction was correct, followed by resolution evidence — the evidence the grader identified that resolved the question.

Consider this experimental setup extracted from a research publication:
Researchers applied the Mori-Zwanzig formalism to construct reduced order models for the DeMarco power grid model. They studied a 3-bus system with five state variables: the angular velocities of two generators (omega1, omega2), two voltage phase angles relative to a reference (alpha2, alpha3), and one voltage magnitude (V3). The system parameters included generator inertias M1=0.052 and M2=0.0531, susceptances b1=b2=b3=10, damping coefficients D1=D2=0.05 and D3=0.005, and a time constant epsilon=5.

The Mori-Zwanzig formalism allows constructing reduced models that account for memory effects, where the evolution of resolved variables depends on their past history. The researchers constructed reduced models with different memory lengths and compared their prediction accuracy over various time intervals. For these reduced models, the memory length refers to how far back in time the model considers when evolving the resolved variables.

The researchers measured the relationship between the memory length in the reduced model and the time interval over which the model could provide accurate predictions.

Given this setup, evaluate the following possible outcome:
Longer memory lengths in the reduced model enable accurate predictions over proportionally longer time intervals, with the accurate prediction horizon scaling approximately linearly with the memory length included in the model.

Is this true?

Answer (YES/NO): YES